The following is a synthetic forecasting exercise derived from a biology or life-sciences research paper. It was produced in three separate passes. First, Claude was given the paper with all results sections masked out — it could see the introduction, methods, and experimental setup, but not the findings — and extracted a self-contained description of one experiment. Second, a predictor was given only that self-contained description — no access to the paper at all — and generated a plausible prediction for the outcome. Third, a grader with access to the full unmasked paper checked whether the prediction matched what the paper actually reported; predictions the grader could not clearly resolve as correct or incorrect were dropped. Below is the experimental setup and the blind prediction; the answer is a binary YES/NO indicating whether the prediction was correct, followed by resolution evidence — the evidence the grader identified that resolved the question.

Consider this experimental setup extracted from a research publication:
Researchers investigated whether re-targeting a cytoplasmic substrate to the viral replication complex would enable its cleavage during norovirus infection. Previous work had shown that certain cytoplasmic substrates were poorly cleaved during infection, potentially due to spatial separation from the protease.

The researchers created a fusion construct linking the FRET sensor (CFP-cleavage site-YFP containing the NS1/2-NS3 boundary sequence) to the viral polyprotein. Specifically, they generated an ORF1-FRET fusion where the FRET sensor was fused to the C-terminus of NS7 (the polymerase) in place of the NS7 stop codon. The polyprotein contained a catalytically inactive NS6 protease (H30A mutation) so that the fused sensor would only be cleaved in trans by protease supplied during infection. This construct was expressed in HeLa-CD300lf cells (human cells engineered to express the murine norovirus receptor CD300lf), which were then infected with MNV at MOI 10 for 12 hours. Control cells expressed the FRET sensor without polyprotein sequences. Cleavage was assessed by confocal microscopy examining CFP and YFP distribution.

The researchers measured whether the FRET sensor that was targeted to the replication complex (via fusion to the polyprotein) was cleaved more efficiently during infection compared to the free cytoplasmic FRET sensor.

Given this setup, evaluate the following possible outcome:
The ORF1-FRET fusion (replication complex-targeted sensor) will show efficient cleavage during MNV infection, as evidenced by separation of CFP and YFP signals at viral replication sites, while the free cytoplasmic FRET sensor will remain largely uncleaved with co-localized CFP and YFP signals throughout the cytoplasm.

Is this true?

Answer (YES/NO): YES